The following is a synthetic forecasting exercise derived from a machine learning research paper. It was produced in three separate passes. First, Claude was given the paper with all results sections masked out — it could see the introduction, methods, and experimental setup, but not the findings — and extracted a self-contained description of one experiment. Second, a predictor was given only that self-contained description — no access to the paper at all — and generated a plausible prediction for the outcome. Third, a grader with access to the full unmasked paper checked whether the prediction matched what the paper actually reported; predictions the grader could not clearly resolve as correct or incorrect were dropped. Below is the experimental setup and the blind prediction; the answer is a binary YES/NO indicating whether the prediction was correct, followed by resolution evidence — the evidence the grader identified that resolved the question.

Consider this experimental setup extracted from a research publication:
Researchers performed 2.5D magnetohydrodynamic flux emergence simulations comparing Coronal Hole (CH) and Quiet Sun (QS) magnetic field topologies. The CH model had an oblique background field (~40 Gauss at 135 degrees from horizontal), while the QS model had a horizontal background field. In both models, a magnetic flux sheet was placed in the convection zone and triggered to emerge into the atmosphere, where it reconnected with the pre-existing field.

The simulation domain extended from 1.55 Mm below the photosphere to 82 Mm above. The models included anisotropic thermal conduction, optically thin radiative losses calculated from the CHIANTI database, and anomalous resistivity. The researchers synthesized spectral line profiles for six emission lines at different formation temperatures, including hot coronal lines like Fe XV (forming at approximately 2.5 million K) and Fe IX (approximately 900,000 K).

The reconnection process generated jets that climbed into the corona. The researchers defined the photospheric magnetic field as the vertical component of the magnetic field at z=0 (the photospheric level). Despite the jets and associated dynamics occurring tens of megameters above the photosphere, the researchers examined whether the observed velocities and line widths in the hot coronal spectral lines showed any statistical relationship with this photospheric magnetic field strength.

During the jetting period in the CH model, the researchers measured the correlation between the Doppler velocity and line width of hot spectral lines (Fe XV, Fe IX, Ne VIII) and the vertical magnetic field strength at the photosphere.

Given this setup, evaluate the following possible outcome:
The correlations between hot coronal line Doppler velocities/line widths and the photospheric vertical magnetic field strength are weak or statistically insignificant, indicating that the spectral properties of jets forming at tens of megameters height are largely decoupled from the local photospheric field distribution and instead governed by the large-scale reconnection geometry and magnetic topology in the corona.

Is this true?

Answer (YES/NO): NO